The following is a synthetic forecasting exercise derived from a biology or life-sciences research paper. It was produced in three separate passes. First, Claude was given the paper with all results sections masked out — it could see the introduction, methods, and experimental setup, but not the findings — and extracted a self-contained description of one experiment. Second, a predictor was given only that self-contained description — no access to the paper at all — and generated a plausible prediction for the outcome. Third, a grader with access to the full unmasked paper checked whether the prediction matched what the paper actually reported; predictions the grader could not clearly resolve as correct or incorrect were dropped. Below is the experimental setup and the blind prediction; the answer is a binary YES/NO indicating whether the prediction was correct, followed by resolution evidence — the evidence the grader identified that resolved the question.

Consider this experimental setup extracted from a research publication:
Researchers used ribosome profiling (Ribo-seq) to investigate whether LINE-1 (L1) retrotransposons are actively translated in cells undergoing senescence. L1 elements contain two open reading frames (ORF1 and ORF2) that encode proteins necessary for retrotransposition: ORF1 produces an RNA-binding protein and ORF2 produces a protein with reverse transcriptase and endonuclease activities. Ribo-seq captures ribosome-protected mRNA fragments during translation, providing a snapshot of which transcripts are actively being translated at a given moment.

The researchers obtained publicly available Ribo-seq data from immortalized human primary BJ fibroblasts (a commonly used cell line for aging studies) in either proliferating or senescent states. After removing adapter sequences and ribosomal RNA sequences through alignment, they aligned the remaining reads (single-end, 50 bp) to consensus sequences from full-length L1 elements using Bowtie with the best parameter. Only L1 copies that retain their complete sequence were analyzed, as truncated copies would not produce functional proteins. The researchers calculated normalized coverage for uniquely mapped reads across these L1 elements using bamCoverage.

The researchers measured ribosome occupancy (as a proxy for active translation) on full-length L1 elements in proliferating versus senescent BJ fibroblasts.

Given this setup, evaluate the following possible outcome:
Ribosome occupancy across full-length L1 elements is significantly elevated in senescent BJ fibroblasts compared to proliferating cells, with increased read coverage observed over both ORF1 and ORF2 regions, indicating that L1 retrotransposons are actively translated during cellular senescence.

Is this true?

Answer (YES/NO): YES